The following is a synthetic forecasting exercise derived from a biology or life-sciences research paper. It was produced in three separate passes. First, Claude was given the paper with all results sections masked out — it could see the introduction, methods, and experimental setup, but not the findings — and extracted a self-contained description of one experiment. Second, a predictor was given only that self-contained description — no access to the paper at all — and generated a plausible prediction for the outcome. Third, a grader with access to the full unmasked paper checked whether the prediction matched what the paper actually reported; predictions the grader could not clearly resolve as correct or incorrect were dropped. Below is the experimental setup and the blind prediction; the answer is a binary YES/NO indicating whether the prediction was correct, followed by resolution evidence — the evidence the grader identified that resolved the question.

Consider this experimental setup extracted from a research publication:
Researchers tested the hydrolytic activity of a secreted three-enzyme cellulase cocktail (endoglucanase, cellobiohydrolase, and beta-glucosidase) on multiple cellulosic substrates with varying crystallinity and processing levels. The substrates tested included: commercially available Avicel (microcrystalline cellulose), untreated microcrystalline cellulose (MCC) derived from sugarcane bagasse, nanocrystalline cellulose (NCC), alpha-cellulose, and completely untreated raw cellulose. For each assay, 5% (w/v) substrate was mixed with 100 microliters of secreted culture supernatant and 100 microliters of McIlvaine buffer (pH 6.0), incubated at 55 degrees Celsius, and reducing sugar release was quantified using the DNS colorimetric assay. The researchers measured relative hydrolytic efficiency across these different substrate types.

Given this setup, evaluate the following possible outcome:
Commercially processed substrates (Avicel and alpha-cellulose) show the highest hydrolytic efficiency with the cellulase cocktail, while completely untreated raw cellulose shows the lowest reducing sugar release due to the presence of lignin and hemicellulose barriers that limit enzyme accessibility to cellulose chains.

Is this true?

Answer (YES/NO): NO